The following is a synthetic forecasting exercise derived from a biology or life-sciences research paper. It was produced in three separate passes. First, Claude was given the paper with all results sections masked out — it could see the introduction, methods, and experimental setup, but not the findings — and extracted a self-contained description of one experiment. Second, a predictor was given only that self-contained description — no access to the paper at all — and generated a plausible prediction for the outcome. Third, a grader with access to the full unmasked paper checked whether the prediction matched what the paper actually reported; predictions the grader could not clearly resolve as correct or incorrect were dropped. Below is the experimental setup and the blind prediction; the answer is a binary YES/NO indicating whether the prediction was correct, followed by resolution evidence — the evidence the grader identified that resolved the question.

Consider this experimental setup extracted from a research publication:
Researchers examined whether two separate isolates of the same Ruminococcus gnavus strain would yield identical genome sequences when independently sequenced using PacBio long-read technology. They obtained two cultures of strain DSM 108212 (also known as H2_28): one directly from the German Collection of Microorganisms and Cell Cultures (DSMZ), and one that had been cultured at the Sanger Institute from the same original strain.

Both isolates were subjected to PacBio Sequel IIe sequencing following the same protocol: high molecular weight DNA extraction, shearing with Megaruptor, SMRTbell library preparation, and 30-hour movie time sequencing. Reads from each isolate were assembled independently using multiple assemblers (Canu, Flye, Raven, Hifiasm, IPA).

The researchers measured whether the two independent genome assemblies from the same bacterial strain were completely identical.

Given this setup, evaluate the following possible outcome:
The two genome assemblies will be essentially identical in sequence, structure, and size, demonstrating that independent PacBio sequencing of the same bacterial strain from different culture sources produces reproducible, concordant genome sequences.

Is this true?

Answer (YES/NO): NO